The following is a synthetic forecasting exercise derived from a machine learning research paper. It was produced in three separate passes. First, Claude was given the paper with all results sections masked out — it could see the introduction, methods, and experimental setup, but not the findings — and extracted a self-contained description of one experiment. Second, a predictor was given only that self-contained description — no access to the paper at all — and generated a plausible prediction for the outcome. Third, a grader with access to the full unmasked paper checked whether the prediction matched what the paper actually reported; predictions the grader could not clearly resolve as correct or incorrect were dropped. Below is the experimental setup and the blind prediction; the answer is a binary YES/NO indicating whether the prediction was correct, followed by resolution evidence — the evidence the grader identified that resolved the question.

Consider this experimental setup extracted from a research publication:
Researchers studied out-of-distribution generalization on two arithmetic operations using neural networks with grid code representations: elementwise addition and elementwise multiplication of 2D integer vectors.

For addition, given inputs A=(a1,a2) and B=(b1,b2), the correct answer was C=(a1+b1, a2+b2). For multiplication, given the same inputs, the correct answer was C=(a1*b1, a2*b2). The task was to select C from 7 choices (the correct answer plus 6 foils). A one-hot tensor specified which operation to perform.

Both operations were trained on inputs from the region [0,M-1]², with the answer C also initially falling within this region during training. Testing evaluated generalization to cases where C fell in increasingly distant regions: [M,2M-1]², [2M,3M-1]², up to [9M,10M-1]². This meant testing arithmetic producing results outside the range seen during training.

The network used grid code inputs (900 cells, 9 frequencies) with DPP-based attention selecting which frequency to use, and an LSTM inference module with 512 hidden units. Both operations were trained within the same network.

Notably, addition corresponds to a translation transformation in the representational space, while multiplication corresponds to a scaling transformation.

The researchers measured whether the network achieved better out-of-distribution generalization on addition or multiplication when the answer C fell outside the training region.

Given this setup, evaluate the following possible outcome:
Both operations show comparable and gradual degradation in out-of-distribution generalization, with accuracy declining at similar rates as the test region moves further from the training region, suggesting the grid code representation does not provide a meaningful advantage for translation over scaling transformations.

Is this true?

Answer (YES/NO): NO